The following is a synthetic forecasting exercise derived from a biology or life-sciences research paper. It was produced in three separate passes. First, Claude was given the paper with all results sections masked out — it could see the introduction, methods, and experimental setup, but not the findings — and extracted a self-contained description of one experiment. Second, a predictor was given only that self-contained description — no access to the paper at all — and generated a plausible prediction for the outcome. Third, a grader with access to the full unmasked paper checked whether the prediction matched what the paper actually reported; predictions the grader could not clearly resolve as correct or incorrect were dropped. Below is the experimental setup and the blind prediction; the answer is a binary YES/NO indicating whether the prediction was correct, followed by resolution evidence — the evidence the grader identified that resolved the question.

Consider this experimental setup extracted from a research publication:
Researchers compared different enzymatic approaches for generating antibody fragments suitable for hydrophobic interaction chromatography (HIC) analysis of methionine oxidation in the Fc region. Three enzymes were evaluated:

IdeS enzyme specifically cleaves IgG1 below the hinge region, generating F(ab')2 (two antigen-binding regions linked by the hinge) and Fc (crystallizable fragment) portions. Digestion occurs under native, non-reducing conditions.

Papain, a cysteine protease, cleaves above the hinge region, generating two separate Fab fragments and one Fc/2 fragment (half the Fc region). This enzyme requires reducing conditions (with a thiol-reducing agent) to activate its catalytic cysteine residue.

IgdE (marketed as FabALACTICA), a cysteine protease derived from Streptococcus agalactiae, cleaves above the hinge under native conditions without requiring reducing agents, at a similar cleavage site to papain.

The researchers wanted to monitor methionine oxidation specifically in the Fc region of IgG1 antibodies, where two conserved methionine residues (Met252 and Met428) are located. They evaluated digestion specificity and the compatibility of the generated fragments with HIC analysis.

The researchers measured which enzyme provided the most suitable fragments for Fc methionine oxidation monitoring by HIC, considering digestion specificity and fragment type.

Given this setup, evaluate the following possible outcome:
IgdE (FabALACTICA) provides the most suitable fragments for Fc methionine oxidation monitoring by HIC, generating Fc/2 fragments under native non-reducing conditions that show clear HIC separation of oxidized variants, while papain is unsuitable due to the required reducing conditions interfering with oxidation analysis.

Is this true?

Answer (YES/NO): NO